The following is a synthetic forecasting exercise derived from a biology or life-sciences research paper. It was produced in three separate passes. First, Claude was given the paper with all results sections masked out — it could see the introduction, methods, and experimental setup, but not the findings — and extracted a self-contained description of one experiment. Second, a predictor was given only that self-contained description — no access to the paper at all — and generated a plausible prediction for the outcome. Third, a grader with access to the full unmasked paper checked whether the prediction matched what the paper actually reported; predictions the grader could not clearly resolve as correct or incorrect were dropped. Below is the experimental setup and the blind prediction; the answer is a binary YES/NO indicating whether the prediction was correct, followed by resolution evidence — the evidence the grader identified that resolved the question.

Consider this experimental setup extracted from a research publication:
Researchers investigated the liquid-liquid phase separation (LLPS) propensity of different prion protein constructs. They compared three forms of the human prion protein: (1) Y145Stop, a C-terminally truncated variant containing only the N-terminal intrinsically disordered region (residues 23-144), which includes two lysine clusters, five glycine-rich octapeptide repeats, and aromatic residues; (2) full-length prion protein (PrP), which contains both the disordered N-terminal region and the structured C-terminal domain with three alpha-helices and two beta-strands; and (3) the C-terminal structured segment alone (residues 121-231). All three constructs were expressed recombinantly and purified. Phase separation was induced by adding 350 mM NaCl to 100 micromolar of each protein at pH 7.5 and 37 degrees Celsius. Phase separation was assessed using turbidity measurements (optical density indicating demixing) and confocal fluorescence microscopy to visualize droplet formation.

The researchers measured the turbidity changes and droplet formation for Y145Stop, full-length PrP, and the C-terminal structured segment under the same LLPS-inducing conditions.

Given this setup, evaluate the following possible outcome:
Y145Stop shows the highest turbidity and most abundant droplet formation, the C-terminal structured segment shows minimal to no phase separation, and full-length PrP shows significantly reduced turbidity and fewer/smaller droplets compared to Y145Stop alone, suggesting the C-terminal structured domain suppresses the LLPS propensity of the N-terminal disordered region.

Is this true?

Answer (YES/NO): YES